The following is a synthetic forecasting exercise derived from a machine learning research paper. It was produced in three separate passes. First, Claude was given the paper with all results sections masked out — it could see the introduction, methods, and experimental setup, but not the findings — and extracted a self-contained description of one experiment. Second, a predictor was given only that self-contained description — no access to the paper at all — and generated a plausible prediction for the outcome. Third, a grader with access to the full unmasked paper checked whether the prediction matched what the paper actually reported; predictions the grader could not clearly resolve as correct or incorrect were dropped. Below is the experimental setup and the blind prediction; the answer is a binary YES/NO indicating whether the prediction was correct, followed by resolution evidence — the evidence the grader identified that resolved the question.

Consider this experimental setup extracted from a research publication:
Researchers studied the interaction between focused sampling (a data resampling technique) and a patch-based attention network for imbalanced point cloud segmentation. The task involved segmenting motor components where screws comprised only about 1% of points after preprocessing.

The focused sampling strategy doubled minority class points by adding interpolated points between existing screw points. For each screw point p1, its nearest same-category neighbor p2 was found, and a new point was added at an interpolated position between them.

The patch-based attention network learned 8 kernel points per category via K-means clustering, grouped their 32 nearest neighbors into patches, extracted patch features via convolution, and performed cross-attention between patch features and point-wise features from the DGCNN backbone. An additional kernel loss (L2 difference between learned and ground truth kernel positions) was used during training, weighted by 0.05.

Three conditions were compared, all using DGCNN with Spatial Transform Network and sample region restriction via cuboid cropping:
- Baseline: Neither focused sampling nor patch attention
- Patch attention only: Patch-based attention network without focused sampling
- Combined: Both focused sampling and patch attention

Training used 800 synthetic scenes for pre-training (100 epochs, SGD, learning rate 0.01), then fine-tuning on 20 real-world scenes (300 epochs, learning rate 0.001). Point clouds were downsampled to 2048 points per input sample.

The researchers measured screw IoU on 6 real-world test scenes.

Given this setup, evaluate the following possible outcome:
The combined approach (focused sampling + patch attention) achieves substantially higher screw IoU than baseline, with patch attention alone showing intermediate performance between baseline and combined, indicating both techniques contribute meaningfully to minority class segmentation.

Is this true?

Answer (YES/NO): NO